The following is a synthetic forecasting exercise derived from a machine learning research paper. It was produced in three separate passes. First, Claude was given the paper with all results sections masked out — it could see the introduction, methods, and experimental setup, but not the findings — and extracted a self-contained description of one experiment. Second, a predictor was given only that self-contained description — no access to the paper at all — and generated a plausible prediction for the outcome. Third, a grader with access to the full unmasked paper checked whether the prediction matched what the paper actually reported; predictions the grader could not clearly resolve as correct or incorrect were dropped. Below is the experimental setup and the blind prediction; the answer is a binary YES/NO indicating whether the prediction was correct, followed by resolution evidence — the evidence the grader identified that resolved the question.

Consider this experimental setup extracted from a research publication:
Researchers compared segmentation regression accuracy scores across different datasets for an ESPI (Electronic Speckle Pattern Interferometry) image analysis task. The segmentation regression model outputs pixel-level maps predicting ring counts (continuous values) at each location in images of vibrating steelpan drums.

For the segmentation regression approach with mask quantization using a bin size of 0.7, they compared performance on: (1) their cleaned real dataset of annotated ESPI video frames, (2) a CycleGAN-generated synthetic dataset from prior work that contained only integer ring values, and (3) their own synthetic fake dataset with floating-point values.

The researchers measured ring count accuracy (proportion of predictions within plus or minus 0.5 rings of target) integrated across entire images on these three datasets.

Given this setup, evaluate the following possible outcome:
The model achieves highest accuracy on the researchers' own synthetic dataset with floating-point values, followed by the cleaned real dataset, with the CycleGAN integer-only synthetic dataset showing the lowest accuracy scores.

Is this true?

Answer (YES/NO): YES